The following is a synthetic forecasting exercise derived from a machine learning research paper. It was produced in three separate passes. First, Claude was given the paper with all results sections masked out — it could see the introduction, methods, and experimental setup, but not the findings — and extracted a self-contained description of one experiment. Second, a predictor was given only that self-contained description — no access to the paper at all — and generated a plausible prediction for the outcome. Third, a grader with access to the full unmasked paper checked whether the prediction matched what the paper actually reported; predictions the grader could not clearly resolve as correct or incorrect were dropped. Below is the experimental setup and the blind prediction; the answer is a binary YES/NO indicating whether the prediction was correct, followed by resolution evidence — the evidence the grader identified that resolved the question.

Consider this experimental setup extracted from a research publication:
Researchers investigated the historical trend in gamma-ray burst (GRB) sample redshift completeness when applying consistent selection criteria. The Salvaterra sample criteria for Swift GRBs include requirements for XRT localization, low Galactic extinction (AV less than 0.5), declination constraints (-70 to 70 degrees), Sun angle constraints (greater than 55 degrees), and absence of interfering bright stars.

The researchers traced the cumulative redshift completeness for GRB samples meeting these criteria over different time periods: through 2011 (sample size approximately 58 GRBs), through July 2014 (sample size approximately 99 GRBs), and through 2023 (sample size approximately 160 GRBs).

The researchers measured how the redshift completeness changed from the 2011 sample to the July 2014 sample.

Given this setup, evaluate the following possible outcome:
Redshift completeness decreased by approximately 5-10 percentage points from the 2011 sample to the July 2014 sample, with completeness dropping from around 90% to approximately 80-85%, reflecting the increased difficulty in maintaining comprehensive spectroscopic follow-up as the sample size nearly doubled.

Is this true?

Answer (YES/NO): YES